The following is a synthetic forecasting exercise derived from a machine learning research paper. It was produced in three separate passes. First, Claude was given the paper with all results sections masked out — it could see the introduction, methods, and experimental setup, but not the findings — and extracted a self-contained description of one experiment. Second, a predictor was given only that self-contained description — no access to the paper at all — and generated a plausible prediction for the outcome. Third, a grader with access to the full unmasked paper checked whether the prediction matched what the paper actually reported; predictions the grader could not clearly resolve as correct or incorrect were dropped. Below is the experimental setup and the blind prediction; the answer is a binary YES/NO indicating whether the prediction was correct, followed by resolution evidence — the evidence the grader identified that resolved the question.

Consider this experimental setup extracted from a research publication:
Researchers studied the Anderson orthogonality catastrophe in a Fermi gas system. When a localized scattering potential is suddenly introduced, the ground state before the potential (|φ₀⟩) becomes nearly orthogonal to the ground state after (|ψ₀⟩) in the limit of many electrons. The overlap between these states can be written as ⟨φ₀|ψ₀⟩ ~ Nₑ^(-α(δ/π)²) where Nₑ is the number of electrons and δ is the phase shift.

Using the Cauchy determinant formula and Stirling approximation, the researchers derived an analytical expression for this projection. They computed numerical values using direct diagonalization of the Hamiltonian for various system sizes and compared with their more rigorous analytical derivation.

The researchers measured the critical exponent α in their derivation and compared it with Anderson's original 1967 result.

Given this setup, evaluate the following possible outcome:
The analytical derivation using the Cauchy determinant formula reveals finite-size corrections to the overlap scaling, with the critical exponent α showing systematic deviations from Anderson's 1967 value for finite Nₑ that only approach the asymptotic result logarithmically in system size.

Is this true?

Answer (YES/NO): NO